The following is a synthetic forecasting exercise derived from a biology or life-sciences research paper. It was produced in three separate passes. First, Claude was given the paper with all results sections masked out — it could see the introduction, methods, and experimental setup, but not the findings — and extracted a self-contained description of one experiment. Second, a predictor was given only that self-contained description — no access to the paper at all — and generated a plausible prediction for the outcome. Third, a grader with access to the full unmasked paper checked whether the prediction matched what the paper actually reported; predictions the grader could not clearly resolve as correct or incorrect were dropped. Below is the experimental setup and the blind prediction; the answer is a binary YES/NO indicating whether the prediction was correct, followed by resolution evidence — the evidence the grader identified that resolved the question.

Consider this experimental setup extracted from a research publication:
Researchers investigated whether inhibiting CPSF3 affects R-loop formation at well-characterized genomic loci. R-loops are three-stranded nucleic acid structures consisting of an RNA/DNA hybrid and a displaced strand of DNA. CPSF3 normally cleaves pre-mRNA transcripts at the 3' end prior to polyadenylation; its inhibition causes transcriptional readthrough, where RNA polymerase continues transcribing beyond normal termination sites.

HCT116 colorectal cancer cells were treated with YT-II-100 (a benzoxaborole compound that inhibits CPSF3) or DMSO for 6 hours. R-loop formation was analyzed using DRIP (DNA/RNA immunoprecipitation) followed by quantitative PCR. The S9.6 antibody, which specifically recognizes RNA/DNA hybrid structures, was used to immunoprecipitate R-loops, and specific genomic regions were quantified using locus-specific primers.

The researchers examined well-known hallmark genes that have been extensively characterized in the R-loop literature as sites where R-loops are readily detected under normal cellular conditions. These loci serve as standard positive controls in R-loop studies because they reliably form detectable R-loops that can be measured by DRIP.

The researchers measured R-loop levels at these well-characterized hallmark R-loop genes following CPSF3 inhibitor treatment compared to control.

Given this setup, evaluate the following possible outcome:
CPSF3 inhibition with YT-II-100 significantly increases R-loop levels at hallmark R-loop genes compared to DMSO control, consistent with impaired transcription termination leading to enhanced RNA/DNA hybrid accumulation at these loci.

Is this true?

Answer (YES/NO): NO